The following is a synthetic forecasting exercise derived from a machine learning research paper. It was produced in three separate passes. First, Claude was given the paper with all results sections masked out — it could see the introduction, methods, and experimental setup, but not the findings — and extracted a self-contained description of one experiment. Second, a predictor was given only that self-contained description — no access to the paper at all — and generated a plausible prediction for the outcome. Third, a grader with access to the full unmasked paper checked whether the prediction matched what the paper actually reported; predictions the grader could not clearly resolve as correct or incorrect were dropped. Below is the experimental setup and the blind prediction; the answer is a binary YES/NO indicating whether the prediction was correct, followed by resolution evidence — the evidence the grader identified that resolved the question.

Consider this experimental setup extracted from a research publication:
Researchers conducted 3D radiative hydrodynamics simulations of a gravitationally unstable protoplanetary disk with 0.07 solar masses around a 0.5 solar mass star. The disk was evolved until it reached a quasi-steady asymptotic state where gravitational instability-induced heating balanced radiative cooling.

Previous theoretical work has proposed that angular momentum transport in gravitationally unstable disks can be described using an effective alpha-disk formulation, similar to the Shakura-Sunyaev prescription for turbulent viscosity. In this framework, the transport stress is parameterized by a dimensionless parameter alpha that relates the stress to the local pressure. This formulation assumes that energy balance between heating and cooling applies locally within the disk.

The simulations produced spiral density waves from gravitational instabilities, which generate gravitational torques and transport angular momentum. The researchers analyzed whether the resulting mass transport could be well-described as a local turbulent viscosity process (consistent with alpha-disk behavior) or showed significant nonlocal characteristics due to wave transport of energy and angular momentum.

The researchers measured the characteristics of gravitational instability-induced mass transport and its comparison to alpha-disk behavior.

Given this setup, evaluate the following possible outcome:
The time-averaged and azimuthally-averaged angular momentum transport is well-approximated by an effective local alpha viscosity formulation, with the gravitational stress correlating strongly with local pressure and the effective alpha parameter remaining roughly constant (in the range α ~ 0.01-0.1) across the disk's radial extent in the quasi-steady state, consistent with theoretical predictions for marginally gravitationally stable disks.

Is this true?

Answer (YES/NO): NO